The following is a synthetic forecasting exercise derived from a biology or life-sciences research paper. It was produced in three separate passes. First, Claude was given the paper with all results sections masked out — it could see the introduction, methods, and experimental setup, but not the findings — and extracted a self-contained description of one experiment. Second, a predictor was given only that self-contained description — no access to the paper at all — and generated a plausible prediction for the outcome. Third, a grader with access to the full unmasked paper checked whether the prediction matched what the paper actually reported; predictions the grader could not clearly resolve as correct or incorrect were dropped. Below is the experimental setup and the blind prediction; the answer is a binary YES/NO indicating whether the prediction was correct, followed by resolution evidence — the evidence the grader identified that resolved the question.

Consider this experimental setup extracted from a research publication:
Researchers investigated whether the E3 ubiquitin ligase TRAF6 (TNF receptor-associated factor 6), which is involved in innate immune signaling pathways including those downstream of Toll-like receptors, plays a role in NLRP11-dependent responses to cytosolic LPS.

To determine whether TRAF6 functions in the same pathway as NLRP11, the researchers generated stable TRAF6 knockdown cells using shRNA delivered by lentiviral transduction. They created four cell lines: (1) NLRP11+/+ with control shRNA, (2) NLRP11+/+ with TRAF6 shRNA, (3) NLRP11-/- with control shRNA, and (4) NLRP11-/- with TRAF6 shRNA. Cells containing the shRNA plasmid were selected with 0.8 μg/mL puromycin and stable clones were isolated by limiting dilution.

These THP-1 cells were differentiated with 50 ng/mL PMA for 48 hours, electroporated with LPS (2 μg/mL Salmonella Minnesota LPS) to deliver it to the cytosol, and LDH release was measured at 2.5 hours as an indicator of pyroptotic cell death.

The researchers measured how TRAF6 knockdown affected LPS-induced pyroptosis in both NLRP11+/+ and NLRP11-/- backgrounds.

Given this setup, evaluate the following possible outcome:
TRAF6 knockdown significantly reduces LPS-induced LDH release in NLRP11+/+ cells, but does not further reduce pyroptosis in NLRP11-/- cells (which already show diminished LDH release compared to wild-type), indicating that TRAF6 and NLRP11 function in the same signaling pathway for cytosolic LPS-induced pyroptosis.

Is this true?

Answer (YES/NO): NO